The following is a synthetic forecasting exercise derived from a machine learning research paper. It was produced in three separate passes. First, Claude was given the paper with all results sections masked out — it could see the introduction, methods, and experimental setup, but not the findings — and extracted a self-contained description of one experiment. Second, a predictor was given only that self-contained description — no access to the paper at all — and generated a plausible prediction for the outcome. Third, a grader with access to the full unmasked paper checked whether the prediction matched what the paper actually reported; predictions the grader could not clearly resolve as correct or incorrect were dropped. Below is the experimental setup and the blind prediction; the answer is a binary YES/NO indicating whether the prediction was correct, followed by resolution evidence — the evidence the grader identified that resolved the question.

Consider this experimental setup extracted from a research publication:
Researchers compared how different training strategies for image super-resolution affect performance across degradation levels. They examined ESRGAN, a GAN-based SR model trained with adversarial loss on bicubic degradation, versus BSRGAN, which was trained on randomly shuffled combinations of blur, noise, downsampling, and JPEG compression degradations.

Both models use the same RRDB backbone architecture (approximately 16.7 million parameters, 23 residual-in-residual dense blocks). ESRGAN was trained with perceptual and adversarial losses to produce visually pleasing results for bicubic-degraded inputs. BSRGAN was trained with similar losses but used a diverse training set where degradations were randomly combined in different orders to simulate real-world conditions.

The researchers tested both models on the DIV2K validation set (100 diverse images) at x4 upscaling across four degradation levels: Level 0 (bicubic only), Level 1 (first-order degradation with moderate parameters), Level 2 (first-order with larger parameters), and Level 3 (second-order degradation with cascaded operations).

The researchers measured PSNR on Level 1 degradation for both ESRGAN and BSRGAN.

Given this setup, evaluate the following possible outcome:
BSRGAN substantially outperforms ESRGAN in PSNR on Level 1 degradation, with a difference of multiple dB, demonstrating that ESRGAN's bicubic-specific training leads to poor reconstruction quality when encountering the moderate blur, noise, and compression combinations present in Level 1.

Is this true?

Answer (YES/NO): YES